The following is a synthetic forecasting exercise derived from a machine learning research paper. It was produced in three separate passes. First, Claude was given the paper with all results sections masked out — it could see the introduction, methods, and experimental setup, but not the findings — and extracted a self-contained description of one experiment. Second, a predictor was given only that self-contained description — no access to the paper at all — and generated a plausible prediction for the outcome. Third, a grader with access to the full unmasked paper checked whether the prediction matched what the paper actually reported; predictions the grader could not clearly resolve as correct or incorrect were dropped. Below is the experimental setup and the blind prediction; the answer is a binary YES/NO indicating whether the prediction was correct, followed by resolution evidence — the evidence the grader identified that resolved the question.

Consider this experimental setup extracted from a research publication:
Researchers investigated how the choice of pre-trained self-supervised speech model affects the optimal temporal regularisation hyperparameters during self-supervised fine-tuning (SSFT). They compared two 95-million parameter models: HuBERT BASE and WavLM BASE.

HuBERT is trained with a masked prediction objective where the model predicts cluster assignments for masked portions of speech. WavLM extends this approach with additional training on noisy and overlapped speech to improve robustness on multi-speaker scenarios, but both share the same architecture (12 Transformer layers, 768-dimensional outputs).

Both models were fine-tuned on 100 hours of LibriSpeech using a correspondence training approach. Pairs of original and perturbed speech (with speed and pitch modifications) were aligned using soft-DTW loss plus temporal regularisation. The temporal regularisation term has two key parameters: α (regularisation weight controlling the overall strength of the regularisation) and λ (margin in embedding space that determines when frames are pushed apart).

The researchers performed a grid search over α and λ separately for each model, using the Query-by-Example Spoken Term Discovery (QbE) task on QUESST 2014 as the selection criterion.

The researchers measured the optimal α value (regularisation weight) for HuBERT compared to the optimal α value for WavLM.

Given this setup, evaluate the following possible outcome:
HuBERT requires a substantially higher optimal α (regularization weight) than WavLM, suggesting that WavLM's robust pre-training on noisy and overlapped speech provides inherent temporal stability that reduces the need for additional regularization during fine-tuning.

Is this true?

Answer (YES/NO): YES